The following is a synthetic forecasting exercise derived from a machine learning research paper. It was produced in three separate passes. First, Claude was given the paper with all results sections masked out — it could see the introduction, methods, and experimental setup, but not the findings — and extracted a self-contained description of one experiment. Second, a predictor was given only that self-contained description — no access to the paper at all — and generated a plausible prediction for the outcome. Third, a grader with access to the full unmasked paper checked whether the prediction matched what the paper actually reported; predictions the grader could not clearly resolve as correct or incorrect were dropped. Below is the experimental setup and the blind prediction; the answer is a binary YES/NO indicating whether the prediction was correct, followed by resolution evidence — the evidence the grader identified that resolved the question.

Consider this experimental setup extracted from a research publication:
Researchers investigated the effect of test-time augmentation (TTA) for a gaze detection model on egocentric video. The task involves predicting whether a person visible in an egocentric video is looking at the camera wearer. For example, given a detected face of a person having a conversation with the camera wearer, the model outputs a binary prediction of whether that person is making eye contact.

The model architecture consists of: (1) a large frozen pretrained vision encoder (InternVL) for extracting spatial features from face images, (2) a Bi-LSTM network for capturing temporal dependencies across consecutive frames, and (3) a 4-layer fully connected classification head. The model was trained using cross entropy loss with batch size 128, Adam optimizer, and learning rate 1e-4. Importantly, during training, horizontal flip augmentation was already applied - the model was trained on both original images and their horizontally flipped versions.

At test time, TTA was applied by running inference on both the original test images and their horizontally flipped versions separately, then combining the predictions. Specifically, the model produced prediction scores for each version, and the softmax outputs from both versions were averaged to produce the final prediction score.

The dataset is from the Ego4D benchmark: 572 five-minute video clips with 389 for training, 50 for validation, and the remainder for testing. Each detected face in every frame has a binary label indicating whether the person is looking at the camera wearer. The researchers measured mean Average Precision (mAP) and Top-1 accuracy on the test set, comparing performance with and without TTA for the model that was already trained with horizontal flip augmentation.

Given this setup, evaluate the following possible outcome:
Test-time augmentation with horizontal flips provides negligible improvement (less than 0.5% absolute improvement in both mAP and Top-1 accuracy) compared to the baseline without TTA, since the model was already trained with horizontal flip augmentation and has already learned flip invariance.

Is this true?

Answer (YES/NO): YES